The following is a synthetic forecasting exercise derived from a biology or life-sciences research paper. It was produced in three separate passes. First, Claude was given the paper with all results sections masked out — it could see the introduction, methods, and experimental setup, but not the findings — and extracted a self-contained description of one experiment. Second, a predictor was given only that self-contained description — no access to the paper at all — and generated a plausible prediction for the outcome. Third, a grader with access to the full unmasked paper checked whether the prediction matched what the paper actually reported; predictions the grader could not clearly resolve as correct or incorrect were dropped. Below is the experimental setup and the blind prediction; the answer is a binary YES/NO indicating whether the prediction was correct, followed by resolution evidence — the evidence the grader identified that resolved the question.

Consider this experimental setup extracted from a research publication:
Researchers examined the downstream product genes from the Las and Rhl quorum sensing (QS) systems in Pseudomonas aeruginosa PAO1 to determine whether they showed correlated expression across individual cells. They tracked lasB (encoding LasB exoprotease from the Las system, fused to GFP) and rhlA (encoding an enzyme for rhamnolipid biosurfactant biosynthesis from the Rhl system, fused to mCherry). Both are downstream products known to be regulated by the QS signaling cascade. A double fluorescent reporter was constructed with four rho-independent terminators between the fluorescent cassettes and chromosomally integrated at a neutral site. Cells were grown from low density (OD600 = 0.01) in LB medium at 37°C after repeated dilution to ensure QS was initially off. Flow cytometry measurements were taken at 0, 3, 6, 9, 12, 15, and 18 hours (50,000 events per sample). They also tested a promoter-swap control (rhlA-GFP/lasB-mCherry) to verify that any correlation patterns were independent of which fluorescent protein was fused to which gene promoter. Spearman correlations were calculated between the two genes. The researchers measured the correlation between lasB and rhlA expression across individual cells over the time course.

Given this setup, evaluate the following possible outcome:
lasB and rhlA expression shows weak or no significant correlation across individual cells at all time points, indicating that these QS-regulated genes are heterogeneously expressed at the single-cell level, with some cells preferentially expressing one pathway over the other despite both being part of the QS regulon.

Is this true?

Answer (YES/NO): NO